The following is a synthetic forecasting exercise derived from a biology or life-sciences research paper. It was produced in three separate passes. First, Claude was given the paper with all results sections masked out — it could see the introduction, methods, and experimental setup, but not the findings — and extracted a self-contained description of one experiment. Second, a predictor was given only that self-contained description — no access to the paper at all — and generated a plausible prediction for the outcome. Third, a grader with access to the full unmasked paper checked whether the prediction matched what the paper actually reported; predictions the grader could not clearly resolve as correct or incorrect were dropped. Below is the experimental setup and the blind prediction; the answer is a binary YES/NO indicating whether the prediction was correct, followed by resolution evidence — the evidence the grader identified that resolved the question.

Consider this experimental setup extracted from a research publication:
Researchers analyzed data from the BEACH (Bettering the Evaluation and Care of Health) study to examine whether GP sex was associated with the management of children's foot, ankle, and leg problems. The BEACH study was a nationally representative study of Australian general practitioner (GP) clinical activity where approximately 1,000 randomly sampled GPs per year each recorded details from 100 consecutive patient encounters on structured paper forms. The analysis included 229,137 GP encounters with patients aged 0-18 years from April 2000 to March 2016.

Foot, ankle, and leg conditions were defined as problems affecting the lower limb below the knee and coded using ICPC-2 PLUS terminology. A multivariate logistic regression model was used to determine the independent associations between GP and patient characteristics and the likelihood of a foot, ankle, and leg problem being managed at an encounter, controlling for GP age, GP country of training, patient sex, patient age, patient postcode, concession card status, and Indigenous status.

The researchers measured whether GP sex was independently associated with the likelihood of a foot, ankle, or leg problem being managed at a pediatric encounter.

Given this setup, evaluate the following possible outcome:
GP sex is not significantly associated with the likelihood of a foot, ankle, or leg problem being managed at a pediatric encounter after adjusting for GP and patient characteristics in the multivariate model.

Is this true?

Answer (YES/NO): NO